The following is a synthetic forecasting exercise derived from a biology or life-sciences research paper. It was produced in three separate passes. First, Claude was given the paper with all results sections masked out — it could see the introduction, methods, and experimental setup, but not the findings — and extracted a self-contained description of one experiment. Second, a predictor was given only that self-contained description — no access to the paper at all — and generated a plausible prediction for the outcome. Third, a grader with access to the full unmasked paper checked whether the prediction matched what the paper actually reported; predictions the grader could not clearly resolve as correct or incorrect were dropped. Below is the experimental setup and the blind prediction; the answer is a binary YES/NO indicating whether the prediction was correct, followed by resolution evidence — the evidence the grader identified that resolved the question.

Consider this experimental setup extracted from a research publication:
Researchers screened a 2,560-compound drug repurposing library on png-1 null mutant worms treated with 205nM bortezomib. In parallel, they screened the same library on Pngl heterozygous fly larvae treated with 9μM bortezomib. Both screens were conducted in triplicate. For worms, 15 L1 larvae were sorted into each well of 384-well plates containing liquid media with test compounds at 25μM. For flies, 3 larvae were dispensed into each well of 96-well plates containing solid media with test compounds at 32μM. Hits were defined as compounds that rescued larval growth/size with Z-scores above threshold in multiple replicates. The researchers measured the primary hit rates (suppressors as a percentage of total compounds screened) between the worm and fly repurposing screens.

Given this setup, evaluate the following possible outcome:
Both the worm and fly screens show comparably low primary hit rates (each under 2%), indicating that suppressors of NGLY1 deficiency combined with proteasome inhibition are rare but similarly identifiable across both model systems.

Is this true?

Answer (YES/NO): NO